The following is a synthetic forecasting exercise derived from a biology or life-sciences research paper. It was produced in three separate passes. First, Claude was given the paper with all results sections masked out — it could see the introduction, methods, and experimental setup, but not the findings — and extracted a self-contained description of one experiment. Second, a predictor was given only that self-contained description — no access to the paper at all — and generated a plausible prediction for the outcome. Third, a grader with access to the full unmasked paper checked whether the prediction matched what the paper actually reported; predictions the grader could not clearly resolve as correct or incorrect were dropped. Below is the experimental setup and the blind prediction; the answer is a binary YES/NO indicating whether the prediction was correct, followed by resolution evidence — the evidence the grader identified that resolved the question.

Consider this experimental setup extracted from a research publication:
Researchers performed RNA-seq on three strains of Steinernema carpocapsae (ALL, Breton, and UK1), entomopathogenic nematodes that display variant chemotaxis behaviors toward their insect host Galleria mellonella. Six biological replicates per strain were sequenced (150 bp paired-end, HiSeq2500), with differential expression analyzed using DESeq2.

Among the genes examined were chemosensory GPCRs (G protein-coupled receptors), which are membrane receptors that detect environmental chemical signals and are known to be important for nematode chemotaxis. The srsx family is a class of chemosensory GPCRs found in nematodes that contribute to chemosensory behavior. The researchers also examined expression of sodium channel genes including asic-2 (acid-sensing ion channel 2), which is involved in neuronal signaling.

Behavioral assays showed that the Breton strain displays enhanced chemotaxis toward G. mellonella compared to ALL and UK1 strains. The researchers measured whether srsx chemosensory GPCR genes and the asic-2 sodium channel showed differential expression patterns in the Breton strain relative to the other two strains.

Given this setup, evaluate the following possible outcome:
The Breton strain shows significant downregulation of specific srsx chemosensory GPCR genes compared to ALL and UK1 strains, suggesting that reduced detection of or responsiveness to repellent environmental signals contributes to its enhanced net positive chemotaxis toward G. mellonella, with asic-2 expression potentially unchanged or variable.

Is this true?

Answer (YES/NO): NO